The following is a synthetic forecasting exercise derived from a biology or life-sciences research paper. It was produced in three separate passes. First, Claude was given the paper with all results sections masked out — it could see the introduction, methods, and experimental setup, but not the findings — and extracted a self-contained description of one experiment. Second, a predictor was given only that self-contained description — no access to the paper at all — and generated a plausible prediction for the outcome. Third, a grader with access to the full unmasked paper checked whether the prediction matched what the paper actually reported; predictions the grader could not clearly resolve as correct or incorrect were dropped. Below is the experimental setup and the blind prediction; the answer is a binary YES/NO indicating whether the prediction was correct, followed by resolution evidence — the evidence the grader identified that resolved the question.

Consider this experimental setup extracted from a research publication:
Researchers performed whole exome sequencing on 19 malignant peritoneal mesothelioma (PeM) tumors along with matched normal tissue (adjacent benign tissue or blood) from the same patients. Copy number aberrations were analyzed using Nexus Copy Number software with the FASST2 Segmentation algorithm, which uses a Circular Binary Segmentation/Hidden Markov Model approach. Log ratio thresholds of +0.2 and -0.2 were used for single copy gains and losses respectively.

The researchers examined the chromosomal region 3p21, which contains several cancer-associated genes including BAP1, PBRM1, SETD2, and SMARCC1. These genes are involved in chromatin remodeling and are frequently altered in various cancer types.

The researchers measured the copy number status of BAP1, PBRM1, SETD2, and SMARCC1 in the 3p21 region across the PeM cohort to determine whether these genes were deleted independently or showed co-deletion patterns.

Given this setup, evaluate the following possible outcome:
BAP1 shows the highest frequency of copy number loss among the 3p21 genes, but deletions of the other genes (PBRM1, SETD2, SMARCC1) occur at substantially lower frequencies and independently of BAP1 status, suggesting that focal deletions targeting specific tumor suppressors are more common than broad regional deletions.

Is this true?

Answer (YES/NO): NO